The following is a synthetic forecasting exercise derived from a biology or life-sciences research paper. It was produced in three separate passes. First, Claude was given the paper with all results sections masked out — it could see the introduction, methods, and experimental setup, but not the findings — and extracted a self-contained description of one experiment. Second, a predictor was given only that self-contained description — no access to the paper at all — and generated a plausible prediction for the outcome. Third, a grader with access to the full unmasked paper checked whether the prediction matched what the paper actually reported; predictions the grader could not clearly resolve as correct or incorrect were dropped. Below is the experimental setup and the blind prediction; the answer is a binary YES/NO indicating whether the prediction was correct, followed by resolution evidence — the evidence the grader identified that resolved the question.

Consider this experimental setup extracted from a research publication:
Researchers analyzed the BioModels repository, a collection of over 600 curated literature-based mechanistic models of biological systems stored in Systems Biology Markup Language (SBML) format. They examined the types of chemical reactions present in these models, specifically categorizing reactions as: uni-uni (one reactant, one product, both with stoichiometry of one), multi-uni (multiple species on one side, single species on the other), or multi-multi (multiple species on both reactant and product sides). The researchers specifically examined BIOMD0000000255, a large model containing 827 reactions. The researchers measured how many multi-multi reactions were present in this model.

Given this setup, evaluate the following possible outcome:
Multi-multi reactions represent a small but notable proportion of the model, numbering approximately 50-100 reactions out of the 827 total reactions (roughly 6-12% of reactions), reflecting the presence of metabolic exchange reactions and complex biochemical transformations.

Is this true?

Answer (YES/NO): NO